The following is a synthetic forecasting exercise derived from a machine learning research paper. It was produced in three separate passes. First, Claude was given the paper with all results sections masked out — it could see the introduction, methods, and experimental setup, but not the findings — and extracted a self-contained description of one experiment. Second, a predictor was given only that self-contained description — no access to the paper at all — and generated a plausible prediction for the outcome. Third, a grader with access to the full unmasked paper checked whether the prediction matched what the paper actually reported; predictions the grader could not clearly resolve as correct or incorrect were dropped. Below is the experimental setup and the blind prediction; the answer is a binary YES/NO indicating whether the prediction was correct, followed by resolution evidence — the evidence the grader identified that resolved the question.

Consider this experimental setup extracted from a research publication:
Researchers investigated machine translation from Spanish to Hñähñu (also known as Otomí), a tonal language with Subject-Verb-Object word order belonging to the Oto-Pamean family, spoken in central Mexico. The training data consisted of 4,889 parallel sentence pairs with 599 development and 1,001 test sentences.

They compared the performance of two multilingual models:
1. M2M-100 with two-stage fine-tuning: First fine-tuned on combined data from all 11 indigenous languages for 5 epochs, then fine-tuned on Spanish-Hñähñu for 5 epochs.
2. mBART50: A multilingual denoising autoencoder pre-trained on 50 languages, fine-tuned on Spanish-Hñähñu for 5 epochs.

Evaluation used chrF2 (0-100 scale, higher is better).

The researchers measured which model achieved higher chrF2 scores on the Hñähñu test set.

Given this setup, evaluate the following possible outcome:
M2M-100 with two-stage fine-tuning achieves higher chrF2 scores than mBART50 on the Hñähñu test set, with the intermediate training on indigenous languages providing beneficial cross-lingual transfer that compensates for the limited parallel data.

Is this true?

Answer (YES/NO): YES